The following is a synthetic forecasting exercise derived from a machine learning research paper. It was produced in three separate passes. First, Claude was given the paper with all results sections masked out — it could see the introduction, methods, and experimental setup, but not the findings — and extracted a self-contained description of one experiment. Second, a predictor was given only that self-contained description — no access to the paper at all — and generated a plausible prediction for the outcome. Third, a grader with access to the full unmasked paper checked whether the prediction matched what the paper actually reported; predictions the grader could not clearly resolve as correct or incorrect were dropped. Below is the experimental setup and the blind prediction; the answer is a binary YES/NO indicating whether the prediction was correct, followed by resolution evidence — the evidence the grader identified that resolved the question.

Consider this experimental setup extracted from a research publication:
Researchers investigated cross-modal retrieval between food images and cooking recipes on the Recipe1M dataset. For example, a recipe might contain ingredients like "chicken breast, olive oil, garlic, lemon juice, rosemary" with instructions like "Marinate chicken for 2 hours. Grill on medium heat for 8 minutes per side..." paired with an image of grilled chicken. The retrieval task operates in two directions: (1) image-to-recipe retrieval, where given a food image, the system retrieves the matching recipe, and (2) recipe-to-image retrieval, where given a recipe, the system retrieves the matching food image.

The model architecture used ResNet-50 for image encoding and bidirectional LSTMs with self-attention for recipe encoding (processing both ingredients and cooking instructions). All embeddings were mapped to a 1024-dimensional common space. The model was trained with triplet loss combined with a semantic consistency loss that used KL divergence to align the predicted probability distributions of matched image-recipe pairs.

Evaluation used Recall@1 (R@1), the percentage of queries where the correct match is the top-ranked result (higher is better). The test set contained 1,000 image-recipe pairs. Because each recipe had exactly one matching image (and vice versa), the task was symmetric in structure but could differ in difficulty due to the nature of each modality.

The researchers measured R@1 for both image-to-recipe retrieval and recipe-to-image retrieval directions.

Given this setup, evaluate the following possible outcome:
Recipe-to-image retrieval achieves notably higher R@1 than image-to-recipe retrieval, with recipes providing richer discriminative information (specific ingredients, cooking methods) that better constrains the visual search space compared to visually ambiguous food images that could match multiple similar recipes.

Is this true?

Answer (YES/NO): NO